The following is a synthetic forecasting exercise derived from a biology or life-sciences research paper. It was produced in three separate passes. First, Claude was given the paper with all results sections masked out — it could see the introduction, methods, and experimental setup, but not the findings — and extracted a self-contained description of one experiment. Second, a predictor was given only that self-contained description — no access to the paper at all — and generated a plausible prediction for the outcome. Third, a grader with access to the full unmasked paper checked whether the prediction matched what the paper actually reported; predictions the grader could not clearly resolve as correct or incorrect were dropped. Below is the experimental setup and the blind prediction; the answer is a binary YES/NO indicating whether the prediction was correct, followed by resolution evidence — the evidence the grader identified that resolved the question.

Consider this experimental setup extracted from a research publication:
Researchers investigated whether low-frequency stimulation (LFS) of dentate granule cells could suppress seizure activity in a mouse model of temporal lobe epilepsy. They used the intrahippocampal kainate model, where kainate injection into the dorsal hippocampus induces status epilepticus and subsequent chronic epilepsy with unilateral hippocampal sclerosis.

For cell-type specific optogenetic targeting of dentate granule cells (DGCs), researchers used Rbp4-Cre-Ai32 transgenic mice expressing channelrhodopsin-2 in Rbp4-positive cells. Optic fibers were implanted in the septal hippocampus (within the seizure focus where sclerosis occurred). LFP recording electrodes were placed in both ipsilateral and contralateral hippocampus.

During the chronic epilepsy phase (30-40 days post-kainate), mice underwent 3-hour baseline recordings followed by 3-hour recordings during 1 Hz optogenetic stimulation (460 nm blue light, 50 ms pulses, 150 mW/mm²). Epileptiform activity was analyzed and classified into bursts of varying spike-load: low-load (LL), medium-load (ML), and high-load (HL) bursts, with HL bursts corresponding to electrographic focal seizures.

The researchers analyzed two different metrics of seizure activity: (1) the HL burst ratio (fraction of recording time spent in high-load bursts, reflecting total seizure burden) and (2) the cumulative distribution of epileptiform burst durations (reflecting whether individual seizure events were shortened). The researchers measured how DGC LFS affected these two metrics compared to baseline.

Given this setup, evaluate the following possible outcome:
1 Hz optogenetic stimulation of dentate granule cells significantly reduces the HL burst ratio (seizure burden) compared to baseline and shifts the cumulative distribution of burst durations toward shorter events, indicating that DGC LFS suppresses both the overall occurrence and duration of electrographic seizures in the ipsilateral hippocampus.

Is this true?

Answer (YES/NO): NO